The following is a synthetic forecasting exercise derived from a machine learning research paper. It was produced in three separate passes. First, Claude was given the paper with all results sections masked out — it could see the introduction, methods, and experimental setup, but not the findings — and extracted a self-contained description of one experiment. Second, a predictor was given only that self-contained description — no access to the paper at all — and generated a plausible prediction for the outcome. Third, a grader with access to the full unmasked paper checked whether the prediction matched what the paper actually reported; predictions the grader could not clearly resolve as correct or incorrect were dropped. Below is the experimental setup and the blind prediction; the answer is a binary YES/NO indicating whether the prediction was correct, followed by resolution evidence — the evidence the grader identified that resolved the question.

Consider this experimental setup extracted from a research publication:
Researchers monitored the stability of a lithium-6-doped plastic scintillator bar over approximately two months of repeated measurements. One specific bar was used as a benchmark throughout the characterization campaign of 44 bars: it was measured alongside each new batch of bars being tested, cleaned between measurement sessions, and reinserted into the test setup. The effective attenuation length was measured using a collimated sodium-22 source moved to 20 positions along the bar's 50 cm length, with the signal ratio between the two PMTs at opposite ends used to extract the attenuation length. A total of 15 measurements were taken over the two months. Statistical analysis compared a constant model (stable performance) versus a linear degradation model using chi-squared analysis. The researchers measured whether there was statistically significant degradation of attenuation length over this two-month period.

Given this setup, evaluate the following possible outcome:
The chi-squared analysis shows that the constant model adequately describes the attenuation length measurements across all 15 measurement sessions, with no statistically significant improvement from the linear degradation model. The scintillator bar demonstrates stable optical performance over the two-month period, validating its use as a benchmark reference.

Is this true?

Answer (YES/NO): YES